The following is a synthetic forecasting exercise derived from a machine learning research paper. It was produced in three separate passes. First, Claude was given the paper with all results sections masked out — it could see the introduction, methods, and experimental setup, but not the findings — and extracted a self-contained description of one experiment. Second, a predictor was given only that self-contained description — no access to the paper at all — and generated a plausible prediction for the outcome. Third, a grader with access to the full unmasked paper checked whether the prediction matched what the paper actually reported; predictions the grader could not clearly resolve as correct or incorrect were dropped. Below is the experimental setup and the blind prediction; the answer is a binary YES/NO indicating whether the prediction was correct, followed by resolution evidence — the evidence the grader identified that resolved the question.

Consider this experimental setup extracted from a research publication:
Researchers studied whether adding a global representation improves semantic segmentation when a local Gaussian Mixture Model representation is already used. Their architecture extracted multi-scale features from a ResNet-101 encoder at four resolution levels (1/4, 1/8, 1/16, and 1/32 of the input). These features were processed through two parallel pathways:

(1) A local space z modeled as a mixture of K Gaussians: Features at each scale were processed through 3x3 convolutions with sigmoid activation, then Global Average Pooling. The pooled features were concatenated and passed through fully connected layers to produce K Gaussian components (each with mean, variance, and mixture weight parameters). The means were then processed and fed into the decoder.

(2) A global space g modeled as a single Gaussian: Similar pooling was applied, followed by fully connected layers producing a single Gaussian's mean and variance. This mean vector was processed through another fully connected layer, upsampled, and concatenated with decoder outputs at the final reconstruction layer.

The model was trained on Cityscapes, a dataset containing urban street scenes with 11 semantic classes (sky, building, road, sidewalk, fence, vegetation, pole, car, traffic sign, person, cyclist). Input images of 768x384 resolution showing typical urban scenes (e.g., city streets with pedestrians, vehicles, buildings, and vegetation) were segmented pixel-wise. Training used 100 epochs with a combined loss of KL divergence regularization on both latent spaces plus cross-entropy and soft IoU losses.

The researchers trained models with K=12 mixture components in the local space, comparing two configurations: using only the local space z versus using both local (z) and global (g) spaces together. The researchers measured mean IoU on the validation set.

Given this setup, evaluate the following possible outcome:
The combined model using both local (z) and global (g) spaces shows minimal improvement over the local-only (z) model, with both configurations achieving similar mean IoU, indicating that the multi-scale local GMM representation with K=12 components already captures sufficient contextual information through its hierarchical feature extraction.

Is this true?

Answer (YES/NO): NO